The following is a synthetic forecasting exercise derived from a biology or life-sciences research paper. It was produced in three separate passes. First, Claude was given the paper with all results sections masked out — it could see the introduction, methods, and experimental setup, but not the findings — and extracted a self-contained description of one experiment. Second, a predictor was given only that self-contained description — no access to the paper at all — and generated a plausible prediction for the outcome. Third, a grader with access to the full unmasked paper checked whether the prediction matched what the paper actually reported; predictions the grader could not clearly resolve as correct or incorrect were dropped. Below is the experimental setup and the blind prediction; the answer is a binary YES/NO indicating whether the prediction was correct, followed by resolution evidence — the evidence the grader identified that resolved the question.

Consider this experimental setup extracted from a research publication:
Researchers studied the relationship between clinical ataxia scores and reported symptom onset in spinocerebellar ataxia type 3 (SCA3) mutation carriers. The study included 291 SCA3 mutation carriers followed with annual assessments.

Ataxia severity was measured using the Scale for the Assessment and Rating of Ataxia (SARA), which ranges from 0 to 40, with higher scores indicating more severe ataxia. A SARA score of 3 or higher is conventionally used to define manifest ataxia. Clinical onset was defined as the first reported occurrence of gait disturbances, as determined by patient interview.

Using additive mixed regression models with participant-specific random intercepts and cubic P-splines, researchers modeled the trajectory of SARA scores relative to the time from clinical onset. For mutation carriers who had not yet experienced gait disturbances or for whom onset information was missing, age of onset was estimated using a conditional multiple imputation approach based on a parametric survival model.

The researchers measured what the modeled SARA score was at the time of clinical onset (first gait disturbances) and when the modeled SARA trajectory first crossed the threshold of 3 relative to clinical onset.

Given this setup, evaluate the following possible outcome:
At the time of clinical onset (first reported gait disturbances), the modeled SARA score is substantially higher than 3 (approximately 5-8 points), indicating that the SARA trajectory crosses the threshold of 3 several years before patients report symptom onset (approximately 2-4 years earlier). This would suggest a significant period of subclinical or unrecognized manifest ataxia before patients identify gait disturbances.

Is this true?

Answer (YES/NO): NO